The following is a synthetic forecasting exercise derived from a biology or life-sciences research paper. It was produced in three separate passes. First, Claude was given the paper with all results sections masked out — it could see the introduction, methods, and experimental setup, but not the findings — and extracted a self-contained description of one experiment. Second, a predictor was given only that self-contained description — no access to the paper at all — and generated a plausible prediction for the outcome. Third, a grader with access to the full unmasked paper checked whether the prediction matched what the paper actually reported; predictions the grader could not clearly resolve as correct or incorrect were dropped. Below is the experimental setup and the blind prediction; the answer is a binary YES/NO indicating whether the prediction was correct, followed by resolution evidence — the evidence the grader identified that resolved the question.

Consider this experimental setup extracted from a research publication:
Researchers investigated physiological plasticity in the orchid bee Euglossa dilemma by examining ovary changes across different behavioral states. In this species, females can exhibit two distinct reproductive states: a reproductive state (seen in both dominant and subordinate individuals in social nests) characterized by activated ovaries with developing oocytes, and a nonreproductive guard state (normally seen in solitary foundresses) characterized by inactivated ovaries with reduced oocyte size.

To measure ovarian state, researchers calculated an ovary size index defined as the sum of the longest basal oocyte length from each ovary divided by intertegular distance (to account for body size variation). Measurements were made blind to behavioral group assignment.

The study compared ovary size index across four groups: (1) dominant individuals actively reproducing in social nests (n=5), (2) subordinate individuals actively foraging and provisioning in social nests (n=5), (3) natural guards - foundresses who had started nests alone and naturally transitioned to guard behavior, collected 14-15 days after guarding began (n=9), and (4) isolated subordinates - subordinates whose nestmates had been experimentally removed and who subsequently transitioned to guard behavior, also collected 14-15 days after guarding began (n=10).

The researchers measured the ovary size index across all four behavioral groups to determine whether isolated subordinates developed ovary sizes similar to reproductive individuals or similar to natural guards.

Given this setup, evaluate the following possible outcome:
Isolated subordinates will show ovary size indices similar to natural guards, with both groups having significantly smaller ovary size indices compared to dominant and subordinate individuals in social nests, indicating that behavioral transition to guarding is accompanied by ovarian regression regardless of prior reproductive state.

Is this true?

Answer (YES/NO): YES